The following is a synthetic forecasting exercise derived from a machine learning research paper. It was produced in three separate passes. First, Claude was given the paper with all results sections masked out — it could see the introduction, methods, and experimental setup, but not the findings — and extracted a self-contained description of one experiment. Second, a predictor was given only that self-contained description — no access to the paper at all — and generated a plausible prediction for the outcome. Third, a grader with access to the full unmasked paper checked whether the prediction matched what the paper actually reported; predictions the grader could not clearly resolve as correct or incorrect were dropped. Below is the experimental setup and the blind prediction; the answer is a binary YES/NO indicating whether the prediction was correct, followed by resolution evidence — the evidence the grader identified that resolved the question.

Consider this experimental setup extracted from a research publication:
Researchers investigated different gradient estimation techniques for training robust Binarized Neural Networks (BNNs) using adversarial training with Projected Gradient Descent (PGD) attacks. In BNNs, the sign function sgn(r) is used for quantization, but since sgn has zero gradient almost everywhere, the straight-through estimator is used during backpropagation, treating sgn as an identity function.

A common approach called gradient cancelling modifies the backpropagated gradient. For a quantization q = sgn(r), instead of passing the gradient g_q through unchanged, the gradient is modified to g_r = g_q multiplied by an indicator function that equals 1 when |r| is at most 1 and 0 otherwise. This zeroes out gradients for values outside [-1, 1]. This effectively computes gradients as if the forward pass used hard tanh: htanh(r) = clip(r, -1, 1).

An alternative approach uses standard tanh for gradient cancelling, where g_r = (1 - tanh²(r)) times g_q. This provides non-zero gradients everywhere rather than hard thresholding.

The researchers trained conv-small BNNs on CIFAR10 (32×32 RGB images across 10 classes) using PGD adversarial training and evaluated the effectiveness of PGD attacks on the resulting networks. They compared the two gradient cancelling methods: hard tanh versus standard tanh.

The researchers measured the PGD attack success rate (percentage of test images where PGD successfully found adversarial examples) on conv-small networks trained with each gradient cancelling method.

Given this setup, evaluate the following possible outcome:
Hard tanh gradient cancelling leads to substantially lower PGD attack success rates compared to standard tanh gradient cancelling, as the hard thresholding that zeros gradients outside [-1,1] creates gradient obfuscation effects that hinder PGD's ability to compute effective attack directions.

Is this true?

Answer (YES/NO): YES